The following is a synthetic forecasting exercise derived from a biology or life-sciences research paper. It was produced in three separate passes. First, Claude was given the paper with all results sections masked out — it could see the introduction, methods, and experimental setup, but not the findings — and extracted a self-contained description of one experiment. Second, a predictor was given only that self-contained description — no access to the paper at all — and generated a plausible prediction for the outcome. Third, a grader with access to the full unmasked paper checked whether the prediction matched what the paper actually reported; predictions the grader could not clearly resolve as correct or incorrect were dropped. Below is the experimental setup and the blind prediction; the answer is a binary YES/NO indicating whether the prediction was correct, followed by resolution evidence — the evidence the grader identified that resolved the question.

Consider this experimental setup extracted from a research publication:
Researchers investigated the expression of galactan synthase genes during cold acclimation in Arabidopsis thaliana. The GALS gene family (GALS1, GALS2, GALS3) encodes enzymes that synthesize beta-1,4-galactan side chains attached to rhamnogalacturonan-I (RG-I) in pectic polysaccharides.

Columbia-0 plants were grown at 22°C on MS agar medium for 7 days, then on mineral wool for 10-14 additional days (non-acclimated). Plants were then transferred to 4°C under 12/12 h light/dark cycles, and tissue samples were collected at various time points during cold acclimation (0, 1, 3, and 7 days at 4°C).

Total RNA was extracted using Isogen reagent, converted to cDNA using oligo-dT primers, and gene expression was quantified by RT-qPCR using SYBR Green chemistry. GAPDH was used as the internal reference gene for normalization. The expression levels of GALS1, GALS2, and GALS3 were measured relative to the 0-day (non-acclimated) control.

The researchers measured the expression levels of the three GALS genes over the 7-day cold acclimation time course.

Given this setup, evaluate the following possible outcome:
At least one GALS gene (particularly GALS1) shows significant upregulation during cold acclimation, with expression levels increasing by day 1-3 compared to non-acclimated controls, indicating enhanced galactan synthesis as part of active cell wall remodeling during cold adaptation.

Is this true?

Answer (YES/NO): YES